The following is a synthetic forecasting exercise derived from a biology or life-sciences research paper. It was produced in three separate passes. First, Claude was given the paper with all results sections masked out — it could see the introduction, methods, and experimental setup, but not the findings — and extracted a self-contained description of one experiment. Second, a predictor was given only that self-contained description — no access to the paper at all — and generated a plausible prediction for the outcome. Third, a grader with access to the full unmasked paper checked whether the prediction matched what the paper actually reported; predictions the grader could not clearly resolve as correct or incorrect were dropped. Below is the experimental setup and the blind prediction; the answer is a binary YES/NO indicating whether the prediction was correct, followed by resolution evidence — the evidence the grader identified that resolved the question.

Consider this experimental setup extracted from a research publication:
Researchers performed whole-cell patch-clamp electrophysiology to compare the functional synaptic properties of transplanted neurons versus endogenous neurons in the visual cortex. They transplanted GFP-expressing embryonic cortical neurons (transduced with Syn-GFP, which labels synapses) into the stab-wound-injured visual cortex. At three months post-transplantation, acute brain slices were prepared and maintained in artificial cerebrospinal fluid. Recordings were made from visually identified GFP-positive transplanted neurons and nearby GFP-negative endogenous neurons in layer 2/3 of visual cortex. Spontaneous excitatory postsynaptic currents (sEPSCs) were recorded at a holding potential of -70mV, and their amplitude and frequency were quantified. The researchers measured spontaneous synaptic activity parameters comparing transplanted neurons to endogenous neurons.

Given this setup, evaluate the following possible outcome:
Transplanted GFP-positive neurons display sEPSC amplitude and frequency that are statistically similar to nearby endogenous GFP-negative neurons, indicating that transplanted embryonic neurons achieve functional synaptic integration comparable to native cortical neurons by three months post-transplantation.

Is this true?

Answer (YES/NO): YES